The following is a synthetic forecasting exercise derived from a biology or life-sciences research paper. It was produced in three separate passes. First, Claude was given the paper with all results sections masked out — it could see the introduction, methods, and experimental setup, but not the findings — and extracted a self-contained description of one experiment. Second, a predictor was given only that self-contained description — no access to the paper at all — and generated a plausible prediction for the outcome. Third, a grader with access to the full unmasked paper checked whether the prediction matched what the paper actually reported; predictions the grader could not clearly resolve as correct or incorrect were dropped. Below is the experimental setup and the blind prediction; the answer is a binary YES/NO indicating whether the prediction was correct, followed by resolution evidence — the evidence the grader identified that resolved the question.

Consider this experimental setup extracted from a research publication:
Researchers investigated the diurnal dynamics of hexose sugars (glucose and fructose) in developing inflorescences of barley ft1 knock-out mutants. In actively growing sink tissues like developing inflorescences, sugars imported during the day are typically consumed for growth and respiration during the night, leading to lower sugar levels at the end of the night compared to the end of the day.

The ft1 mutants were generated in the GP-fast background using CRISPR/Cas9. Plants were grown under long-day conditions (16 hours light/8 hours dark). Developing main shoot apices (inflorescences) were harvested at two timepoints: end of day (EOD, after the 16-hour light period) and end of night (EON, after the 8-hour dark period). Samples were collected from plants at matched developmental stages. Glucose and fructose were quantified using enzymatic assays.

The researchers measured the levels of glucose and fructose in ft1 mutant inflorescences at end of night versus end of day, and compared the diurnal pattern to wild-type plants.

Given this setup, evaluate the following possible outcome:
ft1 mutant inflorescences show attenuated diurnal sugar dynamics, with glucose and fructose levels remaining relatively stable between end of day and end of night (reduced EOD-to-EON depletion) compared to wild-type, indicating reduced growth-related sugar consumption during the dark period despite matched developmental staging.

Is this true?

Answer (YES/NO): NO